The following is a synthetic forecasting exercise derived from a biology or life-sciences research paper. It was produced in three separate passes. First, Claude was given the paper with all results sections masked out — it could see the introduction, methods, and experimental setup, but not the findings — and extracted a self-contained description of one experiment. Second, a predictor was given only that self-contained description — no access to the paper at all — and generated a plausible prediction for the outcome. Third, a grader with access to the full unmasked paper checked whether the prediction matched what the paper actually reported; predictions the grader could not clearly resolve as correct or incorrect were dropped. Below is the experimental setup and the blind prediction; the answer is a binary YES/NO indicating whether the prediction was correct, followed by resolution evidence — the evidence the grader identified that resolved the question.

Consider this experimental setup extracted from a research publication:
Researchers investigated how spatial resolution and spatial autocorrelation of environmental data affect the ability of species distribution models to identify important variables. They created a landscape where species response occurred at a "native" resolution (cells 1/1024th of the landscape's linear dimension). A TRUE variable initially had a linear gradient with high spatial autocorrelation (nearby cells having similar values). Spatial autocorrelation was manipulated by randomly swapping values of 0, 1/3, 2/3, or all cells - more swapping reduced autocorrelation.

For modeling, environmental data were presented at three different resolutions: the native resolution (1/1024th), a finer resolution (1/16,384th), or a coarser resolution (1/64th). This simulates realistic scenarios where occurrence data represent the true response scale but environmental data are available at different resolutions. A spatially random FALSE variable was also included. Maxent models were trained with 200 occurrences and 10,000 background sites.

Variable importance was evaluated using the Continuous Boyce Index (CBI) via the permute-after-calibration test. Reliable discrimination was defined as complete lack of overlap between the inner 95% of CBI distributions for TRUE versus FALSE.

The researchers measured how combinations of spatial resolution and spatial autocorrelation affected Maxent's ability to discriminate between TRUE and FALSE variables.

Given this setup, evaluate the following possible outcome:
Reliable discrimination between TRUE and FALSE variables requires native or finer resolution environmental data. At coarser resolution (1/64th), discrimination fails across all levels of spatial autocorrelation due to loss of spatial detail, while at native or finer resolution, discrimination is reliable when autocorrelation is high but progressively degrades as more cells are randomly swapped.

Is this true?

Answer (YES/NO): NO